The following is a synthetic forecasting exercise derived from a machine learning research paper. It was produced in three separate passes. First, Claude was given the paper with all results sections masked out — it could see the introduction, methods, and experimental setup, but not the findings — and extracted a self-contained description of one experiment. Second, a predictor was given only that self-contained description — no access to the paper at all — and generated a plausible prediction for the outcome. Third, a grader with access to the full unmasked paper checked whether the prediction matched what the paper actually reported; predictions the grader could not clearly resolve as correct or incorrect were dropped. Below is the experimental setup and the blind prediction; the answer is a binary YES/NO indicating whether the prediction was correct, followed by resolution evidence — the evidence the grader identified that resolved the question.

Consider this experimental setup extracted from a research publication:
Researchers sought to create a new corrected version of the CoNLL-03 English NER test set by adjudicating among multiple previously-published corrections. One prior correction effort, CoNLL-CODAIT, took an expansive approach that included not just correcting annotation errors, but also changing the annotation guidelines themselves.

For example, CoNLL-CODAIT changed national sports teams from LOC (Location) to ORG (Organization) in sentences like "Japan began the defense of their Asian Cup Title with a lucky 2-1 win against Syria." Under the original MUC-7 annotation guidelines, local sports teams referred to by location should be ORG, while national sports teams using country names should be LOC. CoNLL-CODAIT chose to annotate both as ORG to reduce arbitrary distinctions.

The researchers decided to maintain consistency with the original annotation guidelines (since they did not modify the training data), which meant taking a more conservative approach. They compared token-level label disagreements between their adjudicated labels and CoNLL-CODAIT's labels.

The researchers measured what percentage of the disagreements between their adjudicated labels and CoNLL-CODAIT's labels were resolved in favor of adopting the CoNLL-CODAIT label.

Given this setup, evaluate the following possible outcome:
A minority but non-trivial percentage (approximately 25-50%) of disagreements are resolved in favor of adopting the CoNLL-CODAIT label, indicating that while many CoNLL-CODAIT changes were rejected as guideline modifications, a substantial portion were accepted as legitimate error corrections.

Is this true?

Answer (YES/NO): NO